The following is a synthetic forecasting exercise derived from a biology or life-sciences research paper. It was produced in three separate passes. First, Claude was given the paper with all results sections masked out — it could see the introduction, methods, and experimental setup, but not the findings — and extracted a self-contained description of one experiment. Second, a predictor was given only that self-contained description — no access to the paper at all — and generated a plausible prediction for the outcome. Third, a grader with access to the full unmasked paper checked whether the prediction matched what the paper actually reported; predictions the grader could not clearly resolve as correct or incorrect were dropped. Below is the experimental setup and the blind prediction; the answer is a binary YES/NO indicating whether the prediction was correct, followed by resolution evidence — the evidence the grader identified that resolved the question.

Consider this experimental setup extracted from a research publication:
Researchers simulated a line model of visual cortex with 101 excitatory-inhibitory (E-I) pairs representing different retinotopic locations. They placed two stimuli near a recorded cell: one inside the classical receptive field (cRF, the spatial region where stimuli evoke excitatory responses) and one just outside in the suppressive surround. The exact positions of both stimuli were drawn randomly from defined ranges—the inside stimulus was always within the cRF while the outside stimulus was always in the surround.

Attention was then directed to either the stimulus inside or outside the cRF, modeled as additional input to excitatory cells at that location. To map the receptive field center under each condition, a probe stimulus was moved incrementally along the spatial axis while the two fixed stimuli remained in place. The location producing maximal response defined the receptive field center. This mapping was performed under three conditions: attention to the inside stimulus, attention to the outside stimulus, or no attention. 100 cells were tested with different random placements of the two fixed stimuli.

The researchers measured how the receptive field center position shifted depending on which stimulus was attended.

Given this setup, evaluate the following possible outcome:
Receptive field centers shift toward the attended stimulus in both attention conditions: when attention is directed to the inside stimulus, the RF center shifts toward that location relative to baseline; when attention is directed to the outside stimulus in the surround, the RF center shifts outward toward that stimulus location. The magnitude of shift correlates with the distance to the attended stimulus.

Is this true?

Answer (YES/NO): NO